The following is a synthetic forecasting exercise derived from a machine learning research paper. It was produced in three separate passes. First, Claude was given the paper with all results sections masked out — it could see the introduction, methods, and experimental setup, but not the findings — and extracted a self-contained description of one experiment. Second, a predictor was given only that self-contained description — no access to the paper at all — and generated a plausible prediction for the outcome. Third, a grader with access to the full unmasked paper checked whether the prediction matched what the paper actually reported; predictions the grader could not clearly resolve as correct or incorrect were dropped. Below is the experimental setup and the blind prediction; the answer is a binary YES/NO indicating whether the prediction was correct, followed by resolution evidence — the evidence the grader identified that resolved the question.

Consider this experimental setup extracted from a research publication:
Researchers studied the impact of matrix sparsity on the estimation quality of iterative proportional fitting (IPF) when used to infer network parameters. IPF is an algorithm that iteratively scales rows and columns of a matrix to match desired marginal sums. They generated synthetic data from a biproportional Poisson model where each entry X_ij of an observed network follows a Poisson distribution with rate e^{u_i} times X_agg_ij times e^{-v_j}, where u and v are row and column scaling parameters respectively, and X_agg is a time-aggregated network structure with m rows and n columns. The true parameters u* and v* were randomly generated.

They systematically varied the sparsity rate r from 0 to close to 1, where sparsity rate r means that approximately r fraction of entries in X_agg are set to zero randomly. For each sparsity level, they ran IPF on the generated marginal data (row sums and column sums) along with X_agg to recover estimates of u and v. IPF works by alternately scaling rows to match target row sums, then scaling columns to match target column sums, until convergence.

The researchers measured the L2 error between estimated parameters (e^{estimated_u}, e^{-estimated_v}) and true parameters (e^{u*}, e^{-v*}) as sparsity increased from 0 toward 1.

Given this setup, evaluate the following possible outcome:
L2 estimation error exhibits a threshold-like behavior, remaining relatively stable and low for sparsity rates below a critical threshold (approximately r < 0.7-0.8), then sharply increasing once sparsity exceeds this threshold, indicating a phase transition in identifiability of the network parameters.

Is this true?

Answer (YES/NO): NO